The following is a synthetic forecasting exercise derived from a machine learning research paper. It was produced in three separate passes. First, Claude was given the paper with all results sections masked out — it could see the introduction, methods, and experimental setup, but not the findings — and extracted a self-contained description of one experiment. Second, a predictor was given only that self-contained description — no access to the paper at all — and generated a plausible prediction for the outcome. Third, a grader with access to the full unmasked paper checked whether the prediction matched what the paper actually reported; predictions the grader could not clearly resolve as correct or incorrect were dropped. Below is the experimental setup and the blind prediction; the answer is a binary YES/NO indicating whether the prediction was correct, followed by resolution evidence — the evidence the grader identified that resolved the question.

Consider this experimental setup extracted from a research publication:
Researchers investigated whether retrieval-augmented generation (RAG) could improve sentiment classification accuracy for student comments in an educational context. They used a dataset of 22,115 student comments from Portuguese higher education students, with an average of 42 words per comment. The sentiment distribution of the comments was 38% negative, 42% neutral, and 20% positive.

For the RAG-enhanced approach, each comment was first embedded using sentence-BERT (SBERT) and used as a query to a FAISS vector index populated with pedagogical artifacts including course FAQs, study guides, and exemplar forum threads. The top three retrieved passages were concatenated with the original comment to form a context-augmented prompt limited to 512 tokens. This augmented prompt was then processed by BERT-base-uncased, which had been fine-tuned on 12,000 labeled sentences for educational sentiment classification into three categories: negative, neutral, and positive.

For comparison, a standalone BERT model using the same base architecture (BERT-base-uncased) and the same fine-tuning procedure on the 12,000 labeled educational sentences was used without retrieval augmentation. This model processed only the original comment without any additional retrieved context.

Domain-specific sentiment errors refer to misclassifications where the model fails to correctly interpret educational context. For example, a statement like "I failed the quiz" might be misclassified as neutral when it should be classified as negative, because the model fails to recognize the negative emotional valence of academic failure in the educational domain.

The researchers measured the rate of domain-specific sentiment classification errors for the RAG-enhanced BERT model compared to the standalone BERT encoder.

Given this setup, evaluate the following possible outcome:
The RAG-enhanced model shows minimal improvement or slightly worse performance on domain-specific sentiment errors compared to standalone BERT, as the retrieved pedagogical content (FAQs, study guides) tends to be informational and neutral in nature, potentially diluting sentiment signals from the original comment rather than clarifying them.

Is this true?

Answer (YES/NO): NO